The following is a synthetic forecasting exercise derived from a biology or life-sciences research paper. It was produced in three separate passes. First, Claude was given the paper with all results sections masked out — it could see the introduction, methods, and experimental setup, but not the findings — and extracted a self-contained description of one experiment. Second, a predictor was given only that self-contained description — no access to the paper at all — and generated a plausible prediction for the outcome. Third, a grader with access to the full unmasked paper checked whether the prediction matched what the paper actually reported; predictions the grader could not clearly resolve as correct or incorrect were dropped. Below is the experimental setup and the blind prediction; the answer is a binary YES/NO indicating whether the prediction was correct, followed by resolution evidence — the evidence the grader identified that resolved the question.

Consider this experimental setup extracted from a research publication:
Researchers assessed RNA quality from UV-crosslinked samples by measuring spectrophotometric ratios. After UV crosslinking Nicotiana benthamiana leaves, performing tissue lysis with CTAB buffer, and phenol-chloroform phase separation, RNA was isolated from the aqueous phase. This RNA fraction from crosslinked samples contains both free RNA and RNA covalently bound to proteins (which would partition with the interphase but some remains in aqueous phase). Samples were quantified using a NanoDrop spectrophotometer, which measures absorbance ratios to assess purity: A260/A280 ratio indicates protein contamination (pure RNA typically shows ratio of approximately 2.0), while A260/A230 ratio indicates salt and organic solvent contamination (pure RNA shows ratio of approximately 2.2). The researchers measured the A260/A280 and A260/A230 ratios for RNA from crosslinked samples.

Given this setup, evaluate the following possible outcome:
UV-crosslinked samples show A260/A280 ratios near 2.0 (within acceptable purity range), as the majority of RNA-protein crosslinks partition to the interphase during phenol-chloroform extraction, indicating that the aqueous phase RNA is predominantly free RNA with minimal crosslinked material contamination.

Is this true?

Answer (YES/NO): NO